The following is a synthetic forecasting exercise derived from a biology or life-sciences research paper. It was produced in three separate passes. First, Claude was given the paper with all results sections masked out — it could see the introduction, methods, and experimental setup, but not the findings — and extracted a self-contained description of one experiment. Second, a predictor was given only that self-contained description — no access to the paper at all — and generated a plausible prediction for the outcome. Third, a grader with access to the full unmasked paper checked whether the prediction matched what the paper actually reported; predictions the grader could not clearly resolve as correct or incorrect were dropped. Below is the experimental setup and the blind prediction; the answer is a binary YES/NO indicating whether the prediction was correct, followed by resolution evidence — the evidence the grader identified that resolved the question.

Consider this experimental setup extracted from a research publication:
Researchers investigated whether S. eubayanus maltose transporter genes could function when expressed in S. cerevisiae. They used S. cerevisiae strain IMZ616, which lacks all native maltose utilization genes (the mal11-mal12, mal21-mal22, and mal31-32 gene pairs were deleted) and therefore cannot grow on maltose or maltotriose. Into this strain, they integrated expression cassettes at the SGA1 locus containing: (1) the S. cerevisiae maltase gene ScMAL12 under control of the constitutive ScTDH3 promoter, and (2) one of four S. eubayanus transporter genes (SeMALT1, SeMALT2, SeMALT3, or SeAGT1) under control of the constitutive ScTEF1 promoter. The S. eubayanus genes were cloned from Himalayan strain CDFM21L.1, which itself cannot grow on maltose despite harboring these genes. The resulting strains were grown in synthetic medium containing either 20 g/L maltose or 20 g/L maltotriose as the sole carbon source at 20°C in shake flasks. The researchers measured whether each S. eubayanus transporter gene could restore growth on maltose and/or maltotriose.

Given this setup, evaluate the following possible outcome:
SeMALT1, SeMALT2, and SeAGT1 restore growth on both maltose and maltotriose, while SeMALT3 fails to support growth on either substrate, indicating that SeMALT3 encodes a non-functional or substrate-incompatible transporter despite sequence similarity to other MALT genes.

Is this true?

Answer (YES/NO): NO